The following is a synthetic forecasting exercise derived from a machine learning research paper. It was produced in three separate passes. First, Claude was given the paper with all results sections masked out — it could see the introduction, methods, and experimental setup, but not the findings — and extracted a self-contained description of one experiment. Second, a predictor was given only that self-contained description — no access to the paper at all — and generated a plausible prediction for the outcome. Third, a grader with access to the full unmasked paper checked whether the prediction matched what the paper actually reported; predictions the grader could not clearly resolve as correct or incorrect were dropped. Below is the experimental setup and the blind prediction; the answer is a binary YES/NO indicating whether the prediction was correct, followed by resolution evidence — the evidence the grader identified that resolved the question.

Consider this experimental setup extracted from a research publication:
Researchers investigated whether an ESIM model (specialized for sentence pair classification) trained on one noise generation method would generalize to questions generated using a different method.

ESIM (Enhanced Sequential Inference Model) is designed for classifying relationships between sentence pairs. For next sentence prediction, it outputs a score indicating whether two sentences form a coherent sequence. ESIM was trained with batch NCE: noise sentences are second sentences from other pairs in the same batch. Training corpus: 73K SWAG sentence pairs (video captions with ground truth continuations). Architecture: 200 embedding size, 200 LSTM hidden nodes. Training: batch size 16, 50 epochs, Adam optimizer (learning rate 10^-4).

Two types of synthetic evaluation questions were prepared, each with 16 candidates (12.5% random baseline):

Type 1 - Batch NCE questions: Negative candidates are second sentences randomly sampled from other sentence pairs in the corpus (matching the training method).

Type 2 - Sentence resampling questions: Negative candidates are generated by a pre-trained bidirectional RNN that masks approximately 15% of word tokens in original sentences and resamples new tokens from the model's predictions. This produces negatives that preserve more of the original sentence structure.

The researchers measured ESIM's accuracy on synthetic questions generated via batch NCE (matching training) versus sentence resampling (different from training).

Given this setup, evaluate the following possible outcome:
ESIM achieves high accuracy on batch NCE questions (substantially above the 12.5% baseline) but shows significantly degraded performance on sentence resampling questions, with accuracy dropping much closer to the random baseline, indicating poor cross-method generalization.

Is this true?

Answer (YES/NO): NO